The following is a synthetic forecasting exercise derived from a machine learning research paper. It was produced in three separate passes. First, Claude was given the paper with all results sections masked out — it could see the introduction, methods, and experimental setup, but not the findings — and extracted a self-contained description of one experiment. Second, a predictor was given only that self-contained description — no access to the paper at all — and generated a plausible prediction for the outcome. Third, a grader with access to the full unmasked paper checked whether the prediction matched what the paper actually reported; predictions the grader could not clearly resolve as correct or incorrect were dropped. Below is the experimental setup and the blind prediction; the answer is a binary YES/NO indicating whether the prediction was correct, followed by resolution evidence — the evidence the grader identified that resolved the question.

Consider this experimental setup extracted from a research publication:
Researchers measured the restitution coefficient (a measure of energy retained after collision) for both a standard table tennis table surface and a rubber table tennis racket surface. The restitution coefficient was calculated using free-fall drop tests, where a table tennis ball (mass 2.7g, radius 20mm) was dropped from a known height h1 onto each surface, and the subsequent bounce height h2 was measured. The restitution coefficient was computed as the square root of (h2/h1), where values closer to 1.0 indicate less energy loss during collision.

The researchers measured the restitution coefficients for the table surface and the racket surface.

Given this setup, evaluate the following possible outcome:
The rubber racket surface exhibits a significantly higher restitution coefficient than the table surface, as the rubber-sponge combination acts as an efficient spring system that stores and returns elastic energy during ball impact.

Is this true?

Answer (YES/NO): NO